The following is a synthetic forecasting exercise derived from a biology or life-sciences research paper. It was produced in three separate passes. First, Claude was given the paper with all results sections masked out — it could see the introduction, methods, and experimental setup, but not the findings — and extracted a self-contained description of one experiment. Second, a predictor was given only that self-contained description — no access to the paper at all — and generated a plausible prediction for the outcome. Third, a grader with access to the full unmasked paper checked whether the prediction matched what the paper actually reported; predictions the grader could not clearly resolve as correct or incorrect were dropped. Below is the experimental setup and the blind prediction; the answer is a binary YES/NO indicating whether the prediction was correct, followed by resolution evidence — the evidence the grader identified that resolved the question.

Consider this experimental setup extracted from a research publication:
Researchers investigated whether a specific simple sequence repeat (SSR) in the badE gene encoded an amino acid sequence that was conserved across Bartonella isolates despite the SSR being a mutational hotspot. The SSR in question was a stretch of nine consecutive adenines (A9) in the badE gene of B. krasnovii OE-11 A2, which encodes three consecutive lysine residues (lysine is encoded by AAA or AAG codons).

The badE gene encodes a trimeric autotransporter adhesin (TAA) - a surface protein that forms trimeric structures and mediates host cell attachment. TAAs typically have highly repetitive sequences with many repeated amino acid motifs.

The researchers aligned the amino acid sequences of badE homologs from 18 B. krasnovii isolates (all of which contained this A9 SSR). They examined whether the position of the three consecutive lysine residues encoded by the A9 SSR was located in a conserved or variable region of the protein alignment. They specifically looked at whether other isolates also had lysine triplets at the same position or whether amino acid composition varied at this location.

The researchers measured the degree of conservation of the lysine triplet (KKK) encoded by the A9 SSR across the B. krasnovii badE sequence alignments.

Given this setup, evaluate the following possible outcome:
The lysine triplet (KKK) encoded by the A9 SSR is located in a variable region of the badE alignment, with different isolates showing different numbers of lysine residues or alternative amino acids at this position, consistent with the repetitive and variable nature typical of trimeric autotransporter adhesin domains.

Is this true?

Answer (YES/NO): NO